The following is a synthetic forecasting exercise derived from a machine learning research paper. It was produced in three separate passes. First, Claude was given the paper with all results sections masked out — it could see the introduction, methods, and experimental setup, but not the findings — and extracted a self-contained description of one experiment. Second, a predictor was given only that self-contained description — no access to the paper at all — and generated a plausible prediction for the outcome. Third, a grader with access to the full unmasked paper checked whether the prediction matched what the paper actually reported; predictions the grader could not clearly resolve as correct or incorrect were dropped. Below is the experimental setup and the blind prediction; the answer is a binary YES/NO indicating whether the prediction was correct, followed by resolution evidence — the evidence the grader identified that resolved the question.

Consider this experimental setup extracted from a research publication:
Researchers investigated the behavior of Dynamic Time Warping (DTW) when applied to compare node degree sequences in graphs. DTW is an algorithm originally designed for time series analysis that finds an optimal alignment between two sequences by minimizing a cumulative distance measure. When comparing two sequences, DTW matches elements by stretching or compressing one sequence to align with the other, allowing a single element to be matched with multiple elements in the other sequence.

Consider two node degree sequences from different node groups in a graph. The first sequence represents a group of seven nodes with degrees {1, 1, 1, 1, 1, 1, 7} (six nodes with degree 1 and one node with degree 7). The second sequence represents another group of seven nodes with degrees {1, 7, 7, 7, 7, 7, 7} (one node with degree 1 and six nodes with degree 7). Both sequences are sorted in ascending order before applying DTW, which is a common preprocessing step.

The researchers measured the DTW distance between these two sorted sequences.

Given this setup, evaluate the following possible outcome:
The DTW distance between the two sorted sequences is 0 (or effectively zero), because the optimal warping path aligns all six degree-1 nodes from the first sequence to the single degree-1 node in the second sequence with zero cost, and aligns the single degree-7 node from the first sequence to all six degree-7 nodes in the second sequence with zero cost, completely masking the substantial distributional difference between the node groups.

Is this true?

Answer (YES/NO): YES